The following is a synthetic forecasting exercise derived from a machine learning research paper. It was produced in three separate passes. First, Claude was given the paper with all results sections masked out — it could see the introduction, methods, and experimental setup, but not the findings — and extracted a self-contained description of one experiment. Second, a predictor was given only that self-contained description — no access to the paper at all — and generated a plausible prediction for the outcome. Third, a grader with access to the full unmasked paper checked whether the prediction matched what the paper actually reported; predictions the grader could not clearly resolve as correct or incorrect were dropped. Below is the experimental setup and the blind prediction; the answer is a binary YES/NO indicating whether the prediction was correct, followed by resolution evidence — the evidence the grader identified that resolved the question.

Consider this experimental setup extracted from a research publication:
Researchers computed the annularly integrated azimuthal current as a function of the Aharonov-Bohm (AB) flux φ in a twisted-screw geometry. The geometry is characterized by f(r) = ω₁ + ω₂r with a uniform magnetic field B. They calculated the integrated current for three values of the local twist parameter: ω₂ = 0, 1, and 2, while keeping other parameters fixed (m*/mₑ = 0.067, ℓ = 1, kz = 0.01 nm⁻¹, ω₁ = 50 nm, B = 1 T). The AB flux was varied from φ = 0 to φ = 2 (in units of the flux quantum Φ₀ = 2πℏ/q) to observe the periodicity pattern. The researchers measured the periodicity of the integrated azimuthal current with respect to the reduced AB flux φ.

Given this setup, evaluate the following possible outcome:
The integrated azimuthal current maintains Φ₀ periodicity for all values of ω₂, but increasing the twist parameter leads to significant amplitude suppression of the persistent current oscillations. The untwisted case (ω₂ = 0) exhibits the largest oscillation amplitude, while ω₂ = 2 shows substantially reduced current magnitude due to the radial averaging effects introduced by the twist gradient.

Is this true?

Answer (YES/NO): NO